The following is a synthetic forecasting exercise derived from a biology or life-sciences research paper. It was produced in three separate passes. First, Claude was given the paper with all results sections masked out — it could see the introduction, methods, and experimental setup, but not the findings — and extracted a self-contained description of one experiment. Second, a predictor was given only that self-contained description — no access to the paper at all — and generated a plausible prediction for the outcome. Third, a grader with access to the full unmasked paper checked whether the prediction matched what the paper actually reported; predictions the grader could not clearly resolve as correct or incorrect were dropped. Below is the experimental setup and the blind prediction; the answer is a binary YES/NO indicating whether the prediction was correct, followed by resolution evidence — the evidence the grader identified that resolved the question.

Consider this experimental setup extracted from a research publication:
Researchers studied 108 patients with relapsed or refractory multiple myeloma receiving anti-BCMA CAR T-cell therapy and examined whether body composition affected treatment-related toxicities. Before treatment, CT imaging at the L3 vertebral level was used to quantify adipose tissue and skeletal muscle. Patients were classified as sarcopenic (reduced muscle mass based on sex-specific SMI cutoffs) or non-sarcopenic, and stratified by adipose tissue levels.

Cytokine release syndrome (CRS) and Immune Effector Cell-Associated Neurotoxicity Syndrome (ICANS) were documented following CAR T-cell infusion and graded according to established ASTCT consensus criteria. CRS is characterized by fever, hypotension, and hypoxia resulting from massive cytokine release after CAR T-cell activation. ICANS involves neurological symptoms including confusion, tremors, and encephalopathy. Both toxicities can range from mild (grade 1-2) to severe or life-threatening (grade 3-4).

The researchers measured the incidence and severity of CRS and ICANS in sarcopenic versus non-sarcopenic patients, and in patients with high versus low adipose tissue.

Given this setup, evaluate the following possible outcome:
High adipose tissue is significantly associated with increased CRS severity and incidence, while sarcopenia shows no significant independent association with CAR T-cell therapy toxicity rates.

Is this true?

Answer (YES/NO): NO